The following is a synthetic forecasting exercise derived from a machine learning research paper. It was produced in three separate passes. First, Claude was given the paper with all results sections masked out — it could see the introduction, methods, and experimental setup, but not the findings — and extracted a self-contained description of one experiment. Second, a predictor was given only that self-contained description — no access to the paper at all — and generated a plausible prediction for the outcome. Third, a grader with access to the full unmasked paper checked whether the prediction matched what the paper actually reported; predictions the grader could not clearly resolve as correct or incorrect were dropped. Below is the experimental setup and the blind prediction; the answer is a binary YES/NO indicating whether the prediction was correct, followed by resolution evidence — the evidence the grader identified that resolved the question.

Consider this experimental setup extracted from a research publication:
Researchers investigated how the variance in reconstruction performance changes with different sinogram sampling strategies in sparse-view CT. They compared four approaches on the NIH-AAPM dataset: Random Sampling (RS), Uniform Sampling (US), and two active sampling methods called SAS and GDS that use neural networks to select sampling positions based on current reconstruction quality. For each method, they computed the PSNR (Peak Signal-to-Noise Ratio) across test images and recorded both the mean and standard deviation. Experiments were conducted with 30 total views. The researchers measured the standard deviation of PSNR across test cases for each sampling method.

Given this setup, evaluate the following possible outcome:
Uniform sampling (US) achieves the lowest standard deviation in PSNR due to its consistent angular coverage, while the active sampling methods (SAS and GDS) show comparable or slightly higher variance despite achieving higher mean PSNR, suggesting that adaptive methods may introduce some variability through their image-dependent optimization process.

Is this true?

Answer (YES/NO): NO